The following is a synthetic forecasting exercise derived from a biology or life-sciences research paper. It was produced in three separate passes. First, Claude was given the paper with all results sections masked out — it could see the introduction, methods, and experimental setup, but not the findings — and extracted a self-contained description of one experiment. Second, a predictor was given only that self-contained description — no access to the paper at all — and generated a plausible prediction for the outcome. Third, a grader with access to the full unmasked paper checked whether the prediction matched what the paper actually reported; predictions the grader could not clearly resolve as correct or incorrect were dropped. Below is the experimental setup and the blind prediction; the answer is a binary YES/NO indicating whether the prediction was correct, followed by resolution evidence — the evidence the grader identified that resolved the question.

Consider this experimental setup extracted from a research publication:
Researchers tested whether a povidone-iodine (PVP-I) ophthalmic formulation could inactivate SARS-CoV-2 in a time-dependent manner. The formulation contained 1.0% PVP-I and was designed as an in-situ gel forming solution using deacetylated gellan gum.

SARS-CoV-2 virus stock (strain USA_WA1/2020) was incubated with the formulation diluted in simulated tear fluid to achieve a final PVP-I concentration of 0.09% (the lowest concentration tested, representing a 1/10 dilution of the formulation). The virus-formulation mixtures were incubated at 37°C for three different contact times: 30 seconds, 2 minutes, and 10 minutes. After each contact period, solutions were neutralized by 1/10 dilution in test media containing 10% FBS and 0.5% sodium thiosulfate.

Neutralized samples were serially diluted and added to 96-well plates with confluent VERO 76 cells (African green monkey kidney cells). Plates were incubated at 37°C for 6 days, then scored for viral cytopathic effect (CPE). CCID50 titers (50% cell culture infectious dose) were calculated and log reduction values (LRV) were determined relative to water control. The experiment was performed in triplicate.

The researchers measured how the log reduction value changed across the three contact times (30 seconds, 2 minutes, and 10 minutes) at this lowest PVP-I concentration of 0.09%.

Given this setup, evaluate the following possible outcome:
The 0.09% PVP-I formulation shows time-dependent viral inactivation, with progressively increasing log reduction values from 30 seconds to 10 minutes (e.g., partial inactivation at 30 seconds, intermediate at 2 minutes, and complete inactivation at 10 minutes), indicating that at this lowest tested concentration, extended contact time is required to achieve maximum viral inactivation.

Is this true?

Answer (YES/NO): NO